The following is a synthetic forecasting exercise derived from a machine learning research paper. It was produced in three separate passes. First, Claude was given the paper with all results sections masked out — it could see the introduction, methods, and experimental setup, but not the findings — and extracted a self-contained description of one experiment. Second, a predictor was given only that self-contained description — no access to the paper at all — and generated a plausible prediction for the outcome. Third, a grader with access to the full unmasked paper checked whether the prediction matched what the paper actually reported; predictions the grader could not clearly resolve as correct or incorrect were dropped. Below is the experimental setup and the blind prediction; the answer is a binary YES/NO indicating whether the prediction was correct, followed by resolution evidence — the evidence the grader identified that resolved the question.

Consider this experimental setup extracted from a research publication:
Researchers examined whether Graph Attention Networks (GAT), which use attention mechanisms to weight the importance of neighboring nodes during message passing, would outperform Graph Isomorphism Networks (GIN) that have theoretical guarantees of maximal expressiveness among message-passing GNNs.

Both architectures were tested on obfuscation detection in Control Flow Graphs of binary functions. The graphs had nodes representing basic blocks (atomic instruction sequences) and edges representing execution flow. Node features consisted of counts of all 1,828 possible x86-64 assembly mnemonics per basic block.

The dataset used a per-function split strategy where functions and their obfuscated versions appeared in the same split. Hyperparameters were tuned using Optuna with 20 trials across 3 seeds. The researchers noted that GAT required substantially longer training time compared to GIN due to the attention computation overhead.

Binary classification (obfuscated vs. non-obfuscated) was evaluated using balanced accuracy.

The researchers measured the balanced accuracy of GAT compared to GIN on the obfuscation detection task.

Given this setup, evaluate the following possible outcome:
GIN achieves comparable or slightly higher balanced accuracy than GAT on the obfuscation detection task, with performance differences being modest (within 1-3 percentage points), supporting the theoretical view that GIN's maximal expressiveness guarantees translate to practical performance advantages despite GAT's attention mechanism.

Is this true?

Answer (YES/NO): NO